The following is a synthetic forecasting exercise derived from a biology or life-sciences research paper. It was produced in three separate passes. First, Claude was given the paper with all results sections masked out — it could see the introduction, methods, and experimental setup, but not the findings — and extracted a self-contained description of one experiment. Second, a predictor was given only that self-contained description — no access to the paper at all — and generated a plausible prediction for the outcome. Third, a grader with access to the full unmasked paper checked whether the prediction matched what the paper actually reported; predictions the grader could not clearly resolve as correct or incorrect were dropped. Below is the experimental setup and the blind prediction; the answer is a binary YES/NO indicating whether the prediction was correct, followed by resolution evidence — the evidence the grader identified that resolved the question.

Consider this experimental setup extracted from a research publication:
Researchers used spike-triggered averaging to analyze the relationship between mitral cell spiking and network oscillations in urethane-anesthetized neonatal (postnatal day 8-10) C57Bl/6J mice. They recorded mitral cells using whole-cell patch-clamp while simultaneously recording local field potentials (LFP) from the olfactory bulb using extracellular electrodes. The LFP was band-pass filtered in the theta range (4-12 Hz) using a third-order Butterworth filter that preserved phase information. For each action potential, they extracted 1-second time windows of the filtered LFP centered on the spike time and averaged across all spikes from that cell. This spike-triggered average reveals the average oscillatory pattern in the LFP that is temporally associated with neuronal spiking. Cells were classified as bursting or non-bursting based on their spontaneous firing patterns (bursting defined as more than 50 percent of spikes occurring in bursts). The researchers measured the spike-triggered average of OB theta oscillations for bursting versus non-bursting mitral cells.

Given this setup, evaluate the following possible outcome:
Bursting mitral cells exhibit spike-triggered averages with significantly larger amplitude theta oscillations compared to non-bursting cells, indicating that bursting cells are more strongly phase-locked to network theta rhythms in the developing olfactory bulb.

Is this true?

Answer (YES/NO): YES